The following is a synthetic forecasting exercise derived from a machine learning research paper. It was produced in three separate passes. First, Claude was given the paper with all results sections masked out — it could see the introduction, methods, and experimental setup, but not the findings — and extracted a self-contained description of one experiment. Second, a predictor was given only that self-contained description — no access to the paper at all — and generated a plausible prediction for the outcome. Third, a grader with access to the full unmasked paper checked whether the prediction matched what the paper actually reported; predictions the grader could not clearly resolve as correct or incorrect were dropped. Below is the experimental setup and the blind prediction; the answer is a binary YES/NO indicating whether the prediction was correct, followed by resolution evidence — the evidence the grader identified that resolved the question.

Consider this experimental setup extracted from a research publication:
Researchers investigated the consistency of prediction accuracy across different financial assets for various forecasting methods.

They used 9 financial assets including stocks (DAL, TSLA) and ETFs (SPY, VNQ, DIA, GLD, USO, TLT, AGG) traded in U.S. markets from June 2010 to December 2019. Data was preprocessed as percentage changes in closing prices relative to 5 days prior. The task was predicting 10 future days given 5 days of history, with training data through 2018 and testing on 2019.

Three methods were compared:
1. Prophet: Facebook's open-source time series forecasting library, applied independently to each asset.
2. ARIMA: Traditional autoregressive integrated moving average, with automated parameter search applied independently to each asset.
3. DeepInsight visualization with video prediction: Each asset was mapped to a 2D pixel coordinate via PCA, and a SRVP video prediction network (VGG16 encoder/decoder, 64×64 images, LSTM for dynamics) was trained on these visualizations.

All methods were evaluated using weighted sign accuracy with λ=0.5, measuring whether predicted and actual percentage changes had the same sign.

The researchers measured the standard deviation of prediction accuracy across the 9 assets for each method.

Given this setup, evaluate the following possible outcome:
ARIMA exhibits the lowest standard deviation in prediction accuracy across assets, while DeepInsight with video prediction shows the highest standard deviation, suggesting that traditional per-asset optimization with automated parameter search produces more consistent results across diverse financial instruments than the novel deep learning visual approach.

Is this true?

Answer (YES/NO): NO